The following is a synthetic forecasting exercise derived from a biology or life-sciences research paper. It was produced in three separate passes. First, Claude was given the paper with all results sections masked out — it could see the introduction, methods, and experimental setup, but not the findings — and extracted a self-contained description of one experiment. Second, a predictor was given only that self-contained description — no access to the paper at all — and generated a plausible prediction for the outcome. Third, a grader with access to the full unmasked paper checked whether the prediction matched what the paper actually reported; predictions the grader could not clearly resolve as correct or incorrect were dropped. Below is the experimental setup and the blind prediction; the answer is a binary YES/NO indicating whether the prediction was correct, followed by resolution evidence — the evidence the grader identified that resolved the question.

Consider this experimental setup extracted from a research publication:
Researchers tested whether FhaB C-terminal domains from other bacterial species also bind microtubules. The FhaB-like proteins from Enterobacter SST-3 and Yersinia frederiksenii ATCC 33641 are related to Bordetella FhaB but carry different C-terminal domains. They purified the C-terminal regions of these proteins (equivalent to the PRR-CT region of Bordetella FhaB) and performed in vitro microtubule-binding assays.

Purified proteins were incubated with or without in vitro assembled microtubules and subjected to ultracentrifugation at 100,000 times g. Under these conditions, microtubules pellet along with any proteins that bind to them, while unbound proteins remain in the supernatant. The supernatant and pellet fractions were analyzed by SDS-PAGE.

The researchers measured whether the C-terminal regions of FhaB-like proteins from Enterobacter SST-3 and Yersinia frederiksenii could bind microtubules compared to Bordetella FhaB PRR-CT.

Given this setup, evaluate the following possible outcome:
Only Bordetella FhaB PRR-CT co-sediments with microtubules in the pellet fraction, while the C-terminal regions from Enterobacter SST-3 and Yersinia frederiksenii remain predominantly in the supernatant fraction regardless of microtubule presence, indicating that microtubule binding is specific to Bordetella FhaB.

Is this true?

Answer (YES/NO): YES